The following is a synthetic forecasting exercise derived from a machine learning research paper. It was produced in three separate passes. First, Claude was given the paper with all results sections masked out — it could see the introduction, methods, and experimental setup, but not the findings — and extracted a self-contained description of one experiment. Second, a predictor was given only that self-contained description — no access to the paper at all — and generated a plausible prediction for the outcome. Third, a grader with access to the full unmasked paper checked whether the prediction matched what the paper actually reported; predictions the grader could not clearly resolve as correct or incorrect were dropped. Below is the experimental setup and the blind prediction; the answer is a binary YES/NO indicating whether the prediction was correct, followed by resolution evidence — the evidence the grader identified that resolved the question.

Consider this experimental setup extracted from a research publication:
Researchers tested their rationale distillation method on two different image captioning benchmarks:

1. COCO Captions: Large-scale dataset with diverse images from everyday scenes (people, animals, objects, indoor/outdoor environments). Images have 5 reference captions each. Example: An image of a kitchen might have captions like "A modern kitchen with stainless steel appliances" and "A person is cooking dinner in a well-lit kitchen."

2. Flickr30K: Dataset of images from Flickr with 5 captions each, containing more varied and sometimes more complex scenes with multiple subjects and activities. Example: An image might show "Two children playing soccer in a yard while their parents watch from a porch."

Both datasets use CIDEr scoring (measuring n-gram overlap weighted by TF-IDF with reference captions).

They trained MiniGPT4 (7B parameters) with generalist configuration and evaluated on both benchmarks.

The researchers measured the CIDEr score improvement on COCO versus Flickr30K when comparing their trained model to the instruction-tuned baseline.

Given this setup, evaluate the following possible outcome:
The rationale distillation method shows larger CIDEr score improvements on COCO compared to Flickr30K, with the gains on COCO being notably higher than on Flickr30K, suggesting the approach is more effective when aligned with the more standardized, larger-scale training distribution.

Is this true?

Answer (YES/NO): YES